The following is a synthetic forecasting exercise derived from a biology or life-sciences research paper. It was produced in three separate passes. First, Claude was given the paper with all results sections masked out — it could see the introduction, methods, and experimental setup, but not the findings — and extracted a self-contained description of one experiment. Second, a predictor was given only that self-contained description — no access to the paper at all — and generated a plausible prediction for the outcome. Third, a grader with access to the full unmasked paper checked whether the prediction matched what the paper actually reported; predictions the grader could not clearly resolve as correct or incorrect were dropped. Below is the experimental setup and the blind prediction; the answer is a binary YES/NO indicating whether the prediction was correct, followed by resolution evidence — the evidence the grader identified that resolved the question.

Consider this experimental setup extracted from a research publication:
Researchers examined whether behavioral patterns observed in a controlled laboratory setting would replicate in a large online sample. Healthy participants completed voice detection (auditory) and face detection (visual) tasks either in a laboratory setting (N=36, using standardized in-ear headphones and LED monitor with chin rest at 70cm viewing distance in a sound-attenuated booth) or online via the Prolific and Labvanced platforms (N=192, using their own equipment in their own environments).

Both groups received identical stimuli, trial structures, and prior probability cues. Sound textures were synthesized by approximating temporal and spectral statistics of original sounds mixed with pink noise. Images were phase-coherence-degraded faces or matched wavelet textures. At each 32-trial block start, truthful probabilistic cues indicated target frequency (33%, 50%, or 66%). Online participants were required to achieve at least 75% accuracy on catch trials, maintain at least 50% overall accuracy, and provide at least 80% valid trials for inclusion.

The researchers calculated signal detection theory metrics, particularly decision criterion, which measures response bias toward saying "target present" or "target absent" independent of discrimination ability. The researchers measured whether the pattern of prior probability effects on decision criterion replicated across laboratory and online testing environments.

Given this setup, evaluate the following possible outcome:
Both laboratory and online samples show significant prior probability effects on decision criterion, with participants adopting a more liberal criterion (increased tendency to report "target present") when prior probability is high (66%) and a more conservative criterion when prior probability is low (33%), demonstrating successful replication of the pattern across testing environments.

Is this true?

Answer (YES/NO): NO